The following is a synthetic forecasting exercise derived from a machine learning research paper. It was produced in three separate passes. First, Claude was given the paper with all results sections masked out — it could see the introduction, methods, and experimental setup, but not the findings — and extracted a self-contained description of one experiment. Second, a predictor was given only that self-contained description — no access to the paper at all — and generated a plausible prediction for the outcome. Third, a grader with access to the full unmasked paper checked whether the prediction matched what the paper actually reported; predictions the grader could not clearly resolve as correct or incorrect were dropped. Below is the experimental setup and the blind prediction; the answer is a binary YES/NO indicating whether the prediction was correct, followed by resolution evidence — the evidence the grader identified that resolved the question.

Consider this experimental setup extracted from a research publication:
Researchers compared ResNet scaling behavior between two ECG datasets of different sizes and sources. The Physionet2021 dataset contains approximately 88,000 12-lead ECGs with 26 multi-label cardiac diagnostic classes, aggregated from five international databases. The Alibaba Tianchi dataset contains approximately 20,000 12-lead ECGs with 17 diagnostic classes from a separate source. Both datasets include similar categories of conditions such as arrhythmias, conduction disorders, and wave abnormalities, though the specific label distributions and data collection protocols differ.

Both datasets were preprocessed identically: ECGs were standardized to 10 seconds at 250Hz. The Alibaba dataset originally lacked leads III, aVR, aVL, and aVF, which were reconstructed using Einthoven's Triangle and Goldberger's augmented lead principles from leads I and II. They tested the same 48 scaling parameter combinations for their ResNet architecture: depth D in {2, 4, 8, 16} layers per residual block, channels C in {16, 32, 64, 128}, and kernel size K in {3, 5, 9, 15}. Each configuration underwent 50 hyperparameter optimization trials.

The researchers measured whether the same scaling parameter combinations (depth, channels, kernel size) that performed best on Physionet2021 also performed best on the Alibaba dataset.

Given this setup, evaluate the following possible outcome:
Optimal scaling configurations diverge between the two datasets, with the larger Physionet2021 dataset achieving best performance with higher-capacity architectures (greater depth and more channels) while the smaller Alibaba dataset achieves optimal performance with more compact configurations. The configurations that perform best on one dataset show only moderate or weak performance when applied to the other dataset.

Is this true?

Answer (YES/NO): NO